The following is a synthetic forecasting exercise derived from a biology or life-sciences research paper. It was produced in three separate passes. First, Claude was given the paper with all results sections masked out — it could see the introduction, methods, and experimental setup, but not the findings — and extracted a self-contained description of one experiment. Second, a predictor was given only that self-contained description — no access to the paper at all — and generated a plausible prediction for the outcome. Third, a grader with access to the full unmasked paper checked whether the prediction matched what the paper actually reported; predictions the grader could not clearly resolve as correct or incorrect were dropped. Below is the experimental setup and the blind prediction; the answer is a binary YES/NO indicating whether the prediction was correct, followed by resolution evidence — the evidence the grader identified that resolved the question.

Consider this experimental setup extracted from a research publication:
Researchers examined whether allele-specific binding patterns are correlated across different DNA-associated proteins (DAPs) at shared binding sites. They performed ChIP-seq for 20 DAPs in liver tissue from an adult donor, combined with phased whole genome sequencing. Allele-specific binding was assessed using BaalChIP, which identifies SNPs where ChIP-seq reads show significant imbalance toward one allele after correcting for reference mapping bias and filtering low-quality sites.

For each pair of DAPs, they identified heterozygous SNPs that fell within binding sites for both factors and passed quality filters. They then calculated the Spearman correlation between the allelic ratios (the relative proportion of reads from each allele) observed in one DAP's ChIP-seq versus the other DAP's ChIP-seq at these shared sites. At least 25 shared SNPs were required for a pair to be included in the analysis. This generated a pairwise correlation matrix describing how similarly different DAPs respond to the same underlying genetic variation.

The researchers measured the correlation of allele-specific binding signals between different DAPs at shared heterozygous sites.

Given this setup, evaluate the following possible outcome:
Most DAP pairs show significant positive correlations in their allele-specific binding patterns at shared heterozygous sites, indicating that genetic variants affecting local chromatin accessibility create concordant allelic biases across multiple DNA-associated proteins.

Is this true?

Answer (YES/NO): YES